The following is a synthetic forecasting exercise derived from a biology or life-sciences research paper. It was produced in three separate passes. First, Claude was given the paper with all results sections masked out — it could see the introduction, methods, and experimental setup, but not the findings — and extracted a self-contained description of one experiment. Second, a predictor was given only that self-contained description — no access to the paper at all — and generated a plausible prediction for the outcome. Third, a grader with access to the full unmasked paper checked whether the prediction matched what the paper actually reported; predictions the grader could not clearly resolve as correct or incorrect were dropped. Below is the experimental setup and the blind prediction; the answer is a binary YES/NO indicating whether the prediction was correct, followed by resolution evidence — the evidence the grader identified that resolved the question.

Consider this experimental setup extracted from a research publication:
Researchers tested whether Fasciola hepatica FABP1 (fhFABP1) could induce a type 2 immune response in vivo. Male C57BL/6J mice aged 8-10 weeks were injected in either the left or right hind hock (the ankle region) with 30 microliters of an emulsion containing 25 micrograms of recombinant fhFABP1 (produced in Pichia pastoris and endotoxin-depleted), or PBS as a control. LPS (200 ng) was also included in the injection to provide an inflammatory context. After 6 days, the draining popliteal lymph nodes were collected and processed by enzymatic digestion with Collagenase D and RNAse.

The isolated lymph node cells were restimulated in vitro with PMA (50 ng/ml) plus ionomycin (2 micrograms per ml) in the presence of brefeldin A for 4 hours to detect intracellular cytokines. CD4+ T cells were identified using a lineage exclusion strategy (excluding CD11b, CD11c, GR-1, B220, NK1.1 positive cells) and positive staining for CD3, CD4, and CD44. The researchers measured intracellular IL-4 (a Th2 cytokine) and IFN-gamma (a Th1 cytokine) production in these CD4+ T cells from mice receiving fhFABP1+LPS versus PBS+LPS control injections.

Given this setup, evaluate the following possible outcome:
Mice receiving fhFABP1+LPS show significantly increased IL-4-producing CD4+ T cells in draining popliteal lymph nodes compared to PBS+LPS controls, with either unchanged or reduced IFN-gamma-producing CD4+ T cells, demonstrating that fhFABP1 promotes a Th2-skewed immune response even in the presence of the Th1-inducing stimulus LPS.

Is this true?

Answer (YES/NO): YES